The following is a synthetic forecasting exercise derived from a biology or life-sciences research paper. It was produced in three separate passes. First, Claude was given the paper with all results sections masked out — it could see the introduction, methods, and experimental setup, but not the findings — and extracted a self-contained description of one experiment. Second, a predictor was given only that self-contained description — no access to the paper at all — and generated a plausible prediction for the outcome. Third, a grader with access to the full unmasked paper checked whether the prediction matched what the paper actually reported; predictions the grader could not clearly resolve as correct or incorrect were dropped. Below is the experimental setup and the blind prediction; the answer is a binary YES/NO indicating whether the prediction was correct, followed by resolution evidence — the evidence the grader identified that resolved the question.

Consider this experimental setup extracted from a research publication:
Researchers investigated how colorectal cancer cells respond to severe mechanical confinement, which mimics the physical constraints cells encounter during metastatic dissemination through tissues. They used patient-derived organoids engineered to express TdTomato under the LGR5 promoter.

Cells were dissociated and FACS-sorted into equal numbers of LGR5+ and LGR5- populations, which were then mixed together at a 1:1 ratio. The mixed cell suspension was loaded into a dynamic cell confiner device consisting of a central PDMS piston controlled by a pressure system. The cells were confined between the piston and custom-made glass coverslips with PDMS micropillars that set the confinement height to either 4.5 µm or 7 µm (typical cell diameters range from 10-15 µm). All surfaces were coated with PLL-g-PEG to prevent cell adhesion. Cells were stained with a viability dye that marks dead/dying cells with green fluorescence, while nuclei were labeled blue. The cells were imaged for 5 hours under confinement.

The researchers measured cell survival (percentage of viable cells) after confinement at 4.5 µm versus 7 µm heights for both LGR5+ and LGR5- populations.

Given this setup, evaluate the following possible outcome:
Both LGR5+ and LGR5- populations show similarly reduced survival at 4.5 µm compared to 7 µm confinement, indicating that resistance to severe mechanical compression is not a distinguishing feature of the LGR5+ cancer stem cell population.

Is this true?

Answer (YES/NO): NO